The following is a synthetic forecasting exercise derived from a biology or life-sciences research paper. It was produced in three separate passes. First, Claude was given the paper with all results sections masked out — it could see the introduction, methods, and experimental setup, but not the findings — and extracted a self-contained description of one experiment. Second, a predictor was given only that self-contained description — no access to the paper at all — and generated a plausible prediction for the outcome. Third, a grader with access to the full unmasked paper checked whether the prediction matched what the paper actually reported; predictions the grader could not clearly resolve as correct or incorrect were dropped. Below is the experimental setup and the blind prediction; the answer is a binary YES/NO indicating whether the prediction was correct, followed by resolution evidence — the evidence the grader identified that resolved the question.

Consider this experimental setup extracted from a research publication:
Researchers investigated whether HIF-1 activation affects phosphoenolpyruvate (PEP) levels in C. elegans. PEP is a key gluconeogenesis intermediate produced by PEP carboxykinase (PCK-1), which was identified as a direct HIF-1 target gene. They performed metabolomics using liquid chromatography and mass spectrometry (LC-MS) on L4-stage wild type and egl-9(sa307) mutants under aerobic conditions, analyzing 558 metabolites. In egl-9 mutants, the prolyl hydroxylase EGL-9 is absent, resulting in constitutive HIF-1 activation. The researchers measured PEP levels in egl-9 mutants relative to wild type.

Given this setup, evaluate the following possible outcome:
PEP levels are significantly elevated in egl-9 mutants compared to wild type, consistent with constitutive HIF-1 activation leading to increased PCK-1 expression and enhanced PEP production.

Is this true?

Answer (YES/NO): YES